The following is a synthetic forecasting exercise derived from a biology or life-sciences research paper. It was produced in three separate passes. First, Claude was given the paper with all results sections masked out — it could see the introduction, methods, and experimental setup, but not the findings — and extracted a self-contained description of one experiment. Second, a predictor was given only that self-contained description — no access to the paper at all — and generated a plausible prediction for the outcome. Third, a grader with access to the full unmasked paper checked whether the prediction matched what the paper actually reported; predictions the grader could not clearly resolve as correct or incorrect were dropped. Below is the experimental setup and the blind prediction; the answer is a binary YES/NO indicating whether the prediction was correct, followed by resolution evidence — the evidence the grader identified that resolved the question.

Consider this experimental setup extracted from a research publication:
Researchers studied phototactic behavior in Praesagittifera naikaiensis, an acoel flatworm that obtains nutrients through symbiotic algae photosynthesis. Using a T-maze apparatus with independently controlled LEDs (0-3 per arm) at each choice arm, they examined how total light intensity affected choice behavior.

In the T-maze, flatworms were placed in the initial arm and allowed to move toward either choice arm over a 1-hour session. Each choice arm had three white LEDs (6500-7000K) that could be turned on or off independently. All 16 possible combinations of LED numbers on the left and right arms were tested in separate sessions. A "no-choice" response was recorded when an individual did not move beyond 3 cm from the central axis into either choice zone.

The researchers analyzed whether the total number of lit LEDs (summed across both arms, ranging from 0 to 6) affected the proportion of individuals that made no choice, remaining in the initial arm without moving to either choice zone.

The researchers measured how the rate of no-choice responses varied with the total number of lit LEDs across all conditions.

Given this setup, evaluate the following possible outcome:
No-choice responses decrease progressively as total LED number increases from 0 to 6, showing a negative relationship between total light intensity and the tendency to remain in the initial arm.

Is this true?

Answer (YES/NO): NO